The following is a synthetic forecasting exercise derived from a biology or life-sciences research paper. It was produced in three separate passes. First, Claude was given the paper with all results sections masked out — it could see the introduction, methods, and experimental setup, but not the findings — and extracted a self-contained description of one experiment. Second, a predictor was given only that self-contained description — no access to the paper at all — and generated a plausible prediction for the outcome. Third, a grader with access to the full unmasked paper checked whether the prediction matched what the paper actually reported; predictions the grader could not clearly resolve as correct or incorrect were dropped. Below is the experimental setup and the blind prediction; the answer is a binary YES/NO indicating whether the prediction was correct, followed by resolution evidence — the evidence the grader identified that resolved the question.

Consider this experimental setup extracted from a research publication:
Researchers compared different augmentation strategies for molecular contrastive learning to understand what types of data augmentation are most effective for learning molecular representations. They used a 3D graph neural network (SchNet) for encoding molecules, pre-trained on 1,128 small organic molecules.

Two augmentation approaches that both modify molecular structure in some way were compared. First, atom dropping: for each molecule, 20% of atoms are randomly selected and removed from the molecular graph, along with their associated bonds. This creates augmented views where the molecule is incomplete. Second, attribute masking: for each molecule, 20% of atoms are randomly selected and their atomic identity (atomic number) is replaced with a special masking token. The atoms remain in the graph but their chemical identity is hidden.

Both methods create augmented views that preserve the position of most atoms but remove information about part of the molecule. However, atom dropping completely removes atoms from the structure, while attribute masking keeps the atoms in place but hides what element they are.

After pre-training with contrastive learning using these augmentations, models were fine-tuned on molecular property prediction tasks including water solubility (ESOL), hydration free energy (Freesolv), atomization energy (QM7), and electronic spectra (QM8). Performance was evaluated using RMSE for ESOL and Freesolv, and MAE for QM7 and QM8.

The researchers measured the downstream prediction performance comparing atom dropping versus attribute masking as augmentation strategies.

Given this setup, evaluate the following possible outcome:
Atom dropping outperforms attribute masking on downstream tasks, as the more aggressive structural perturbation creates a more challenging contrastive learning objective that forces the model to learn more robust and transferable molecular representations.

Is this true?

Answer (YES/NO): YES